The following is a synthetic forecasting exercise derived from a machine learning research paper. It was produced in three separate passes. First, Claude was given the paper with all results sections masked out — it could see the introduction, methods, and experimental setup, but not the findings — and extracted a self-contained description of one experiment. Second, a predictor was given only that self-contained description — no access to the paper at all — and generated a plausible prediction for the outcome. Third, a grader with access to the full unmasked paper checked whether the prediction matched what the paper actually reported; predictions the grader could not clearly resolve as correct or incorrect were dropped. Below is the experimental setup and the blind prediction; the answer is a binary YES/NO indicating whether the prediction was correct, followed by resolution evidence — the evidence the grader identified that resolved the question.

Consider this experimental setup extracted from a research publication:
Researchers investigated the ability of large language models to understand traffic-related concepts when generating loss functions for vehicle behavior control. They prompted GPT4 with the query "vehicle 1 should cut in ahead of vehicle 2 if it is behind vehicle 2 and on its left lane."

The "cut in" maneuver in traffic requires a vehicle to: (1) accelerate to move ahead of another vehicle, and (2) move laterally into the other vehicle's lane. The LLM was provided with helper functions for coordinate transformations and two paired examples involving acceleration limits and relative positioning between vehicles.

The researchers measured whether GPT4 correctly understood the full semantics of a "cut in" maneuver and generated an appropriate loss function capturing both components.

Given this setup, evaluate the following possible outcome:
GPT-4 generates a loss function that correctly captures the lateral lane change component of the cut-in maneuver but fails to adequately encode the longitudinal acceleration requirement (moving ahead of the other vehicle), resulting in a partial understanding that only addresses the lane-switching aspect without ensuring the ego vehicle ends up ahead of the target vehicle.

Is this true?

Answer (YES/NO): NO